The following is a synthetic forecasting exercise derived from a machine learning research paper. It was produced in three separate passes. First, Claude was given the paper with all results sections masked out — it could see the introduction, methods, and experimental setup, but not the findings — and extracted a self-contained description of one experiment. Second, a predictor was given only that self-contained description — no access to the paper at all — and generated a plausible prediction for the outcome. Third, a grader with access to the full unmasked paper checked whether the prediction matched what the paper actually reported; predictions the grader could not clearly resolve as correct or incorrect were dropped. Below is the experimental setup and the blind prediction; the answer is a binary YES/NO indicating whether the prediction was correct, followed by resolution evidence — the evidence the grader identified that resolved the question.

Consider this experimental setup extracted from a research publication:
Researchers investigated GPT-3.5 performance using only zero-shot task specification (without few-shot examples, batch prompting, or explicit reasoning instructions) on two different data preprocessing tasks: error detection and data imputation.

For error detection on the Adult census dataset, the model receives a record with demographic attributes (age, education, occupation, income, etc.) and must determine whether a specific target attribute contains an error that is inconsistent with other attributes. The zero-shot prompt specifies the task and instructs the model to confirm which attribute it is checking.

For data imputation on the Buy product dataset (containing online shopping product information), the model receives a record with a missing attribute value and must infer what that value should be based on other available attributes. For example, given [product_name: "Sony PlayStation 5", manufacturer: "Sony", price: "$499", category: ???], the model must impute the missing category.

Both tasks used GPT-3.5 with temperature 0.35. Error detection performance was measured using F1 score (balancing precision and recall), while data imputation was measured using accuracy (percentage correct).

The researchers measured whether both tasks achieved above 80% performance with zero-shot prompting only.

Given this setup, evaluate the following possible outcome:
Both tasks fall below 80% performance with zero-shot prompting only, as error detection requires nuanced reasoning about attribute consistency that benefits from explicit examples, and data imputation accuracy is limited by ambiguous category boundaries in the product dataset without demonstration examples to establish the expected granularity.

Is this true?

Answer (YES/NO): NO